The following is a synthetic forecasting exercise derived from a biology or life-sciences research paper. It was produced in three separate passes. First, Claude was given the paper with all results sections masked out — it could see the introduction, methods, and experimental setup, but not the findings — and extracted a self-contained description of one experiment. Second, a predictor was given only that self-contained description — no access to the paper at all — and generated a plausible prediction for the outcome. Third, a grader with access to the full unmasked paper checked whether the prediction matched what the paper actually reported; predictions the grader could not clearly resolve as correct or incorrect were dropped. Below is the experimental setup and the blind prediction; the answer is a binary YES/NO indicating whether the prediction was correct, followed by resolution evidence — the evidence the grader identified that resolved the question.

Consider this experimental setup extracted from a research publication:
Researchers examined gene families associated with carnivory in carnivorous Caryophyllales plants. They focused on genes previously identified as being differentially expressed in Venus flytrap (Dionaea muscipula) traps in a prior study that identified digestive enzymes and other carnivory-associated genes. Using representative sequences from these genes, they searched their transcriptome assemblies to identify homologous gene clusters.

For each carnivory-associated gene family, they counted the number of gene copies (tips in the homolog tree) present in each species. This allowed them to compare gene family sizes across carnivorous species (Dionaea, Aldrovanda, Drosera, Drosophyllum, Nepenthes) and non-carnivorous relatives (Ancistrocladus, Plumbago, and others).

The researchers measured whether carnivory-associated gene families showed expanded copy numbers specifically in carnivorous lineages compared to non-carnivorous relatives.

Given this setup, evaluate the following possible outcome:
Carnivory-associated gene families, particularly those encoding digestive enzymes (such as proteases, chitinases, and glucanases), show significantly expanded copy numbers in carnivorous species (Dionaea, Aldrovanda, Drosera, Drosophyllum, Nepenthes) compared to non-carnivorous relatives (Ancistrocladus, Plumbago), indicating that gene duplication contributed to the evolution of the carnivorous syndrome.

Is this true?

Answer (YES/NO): NO